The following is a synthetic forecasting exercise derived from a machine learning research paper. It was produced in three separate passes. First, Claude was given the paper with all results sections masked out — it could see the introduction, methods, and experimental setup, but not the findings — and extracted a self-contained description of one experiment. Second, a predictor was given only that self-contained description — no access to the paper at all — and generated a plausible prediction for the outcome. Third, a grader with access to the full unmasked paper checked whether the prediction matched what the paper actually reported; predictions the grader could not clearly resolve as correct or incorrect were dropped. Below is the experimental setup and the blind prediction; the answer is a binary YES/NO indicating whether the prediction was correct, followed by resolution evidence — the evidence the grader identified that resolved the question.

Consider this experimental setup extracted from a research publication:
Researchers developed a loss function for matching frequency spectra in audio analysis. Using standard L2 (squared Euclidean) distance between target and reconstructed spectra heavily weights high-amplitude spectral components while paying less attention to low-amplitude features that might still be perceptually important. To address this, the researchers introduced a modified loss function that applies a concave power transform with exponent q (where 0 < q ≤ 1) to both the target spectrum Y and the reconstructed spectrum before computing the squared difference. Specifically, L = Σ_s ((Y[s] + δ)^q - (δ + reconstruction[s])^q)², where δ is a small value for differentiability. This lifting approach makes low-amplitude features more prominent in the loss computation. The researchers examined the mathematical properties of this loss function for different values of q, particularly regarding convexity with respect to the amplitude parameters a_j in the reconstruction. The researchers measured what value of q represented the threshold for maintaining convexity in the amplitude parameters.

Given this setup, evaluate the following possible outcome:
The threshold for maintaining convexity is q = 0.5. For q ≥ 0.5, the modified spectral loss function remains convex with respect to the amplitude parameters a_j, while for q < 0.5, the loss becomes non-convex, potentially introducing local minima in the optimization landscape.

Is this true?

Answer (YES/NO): YES